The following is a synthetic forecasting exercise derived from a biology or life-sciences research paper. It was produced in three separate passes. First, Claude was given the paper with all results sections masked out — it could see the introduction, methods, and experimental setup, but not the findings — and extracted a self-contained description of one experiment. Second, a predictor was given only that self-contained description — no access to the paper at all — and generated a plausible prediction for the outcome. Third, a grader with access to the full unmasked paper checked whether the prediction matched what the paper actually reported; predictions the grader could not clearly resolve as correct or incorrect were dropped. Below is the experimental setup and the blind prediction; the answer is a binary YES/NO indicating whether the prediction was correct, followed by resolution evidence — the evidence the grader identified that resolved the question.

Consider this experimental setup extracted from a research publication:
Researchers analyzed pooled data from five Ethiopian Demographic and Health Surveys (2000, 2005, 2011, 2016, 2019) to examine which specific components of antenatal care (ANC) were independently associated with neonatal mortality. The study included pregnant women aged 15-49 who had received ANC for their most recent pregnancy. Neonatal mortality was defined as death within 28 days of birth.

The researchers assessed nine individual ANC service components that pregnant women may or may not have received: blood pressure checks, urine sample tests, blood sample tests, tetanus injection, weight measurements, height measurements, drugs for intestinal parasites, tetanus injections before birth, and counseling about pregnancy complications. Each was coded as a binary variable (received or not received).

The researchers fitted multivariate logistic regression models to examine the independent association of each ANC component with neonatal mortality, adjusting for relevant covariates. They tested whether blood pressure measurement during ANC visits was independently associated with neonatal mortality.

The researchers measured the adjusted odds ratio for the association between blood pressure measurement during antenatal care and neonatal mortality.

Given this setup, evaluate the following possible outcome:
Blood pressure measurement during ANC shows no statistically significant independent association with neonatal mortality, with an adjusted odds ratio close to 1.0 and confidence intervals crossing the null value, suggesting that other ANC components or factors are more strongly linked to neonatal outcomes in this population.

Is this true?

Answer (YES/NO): NO